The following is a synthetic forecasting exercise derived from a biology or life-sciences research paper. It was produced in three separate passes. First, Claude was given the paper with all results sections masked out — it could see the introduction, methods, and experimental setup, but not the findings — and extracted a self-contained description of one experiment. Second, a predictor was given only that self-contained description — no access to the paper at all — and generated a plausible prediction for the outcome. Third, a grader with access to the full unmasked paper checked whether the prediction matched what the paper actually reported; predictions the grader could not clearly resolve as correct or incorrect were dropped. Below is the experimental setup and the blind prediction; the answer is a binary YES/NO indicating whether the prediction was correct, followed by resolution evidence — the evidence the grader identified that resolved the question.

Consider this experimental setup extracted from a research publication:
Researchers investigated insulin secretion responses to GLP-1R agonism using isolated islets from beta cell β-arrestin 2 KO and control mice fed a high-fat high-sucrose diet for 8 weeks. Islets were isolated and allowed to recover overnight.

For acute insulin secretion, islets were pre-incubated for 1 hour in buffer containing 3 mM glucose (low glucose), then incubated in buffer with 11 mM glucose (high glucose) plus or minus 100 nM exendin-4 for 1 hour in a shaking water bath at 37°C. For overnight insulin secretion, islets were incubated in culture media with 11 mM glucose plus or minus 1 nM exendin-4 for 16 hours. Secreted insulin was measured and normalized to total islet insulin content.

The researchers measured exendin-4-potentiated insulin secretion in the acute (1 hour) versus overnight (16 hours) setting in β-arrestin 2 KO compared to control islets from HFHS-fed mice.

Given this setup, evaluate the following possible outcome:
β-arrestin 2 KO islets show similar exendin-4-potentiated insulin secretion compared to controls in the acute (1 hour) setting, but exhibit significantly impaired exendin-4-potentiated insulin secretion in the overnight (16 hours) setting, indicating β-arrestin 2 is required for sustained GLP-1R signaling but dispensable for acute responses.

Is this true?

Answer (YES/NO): NO